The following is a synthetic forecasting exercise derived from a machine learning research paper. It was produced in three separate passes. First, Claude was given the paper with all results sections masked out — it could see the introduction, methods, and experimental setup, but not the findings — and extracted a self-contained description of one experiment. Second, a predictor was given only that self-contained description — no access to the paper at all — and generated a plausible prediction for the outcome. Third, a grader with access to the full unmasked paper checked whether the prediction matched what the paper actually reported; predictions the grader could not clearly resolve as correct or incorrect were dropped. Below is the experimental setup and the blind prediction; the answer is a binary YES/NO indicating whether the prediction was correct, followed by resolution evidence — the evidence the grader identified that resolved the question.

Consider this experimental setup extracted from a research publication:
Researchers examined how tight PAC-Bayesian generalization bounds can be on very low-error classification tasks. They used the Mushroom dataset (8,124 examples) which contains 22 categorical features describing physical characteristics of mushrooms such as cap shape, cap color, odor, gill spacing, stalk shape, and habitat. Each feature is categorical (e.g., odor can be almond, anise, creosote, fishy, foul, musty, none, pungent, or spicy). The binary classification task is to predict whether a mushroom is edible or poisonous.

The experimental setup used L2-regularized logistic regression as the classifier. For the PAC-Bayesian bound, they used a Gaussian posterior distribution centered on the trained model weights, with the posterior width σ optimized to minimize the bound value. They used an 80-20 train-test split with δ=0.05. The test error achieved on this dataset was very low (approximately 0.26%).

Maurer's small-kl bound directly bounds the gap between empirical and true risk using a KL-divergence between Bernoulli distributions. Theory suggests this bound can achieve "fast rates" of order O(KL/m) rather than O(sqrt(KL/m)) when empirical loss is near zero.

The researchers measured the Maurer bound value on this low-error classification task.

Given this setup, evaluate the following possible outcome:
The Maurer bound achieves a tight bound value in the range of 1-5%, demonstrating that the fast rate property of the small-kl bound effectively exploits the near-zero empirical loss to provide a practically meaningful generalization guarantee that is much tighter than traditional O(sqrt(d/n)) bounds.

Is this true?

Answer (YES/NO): NO